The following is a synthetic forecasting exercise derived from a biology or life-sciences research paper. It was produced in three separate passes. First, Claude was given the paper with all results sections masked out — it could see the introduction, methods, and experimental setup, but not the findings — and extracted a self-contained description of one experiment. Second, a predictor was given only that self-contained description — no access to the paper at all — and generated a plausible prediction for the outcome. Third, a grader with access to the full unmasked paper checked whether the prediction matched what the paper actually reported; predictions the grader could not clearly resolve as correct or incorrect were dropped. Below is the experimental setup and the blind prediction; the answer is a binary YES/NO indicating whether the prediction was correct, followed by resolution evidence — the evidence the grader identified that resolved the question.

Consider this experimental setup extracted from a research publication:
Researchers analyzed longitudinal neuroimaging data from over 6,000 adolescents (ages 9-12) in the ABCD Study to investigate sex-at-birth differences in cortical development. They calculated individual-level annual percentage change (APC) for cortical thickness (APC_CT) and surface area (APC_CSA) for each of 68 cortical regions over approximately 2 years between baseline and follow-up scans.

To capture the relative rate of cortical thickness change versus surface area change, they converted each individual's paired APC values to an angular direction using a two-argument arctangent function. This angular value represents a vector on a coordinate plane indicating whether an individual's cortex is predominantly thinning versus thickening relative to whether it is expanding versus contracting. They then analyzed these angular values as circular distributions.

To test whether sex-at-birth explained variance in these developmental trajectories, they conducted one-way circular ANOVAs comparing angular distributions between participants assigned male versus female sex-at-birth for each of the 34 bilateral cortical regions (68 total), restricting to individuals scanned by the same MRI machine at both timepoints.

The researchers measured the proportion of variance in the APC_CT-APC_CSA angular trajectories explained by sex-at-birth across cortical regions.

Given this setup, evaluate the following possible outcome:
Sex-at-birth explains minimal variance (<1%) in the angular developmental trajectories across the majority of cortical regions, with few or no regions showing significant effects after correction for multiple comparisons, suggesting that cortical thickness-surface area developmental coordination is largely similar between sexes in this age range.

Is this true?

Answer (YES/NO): NO